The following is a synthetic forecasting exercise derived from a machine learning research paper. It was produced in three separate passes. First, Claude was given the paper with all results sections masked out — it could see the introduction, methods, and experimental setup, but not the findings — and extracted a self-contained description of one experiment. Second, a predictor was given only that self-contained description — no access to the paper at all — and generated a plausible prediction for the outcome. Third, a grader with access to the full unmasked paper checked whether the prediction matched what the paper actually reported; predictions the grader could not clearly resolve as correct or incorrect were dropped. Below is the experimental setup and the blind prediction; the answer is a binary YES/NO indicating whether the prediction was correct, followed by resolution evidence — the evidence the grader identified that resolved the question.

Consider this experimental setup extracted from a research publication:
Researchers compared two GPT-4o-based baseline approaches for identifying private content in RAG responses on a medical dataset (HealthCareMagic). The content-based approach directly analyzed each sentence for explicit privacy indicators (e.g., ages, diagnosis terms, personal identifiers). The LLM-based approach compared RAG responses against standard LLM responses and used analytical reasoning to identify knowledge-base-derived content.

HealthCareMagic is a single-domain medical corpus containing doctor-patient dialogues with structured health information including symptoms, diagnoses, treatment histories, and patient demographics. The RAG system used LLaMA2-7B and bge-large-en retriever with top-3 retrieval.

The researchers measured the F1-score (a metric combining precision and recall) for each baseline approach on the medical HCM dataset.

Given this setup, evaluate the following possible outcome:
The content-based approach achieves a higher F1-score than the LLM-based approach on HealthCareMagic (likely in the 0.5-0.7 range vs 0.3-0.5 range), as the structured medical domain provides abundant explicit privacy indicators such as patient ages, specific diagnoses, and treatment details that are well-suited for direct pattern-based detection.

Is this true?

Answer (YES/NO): NO